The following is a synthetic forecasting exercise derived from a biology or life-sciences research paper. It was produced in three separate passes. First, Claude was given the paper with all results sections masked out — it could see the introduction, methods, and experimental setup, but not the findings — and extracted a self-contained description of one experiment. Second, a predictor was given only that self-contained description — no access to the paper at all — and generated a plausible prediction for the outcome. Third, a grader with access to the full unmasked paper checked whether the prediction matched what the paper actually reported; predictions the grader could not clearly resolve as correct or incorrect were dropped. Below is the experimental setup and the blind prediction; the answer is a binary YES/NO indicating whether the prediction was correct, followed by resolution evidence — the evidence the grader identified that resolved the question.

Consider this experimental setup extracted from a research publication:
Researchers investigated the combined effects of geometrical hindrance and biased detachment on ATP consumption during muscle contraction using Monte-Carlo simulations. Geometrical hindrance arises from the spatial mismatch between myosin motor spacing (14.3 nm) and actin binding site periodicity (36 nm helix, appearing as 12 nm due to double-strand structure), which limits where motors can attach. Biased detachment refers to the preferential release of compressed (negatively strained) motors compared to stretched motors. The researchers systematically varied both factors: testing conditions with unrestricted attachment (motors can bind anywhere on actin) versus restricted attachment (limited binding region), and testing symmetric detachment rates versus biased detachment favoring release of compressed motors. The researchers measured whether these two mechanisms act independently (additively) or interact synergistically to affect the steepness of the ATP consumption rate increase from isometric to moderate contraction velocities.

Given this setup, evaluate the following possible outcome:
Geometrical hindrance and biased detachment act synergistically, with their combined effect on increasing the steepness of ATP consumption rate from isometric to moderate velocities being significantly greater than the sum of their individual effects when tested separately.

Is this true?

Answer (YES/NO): YES